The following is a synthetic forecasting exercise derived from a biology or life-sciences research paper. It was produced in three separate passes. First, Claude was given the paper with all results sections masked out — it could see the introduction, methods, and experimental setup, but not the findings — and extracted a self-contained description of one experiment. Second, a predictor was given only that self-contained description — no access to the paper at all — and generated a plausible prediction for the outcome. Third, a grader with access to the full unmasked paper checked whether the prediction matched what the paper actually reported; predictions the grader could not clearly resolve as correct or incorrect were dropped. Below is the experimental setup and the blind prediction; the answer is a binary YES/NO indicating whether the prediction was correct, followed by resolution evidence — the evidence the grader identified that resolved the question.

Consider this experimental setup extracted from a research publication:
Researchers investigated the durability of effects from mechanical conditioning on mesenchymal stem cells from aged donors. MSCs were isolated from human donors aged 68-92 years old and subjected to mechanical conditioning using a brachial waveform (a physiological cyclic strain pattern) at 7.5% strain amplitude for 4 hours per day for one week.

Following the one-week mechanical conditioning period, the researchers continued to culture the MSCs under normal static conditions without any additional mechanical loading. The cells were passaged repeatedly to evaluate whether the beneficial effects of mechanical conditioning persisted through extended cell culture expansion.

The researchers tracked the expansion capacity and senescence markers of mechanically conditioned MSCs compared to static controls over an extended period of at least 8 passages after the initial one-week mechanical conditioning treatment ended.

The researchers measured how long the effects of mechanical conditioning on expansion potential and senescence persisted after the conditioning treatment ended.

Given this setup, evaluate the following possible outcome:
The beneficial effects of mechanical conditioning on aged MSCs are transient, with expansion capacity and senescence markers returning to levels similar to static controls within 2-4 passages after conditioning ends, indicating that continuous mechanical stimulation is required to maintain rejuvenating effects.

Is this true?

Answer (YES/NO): NO